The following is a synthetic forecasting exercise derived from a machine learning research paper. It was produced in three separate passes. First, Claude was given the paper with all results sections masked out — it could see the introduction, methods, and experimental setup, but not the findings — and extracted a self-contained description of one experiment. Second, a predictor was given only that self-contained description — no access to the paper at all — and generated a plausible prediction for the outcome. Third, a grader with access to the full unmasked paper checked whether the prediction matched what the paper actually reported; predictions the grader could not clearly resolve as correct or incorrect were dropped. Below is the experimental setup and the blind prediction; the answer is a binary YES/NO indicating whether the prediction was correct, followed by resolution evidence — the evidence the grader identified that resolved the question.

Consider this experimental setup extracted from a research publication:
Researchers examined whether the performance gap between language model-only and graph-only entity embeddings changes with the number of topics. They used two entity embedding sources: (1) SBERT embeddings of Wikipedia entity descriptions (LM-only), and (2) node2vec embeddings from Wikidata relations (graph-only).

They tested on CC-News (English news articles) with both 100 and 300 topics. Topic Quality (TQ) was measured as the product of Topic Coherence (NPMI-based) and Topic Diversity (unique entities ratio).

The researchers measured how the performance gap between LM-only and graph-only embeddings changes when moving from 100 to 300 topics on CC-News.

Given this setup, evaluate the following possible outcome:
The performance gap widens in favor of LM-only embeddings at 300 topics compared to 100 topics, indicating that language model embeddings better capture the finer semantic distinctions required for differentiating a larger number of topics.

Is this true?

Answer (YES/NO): NO